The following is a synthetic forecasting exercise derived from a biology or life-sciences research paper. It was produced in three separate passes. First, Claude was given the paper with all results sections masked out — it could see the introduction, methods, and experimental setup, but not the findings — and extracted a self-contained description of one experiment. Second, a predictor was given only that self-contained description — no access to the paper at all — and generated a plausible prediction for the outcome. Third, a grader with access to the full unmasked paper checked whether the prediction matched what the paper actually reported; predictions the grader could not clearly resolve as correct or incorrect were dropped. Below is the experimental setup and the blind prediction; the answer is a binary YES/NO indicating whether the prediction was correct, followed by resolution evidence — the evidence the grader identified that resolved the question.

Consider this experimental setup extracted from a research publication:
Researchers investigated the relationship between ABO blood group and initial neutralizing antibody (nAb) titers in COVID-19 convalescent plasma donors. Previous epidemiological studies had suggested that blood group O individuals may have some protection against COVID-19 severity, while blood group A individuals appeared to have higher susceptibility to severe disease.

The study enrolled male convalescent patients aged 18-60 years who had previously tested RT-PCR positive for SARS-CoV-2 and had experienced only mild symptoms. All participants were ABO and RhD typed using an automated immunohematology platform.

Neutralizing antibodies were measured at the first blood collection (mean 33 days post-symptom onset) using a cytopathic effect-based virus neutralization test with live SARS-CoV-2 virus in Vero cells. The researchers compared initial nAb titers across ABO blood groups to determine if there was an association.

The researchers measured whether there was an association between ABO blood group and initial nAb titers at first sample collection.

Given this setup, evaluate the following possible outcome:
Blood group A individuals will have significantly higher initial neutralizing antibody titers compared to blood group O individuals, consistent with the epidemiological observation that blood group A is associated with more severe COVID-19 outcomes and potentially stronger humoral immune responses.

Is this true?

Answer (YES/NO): NO